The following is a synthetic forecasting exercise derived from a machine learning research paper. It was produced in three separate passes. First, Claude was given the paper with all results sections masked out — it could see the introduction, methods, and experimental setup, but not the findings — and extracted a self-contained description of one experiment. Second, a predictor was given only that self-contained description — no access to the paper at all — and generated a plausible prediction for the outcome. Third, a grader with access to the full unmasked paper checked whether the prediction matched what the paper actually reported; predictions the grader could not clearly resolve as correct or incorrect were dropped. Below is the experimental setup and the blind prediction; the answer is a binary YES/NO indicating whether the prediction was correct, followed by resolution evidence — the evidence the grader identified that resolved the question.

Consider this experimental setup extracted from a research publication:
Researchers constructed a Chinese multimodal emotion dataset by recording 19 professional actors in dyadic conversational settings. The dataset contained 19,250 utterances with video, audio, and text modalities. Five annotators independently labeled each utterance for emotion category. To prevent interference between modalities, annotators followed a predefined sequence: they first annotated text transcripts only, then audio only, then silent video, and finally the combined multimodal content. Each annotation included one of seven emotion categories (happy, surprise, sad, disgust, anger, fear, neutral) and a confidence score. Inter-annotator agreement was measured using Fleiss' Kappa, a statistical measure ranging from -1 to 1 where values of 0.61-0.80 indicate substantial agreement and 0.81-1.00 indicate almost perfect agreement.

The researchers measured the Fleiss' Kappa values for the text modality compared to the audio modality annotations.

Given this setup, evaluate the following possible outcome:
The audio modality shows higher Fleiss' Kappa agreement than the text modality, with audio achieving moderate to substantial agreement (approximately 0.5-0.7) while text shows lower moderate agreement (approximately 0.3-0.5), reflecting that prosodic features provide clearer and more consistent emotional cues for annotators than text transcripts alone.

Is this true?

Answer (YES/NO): NO